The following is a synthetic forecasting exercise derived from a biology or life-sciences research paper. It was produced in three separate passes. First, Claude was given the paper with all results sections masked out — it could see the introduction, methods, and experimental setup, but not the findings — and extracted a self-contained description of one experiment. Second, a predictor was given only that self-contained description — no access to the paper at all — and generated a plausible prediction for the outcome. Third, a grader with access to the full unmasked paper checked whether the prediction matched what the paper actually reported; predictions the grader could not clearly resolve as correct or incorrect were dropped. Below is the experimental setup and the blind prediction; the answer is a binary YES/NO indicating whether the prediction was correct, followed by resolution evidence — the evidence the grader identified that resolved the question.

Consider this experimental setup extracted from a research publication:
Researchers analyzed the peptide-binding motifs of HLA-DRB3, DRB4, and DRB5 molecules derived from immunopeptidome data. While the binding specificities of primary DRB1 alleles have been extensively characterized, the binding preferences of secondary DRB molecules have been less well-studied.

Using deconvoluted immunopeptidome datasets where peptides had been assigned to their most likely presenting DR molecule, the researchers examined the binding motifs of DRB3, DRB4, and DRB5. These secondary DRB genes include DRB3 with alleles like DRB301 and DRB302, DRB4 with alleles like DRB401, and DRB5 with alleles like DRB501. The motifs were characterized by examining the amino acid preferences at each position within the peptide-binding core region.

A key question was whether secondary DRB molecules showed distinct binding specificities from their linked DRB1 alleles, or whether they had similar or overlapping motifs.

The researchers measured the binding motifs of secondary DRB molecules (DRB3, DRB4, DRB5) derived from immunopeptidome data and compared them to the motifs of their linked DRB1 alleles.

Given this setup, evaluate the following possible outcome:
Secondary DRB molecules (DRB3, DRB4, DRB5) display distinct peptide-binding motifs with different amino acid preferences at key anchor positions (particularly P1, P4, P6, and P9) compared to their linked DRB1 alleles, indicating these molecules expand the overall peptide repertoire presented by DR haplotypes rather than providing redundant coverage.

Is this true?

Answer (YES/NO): YES